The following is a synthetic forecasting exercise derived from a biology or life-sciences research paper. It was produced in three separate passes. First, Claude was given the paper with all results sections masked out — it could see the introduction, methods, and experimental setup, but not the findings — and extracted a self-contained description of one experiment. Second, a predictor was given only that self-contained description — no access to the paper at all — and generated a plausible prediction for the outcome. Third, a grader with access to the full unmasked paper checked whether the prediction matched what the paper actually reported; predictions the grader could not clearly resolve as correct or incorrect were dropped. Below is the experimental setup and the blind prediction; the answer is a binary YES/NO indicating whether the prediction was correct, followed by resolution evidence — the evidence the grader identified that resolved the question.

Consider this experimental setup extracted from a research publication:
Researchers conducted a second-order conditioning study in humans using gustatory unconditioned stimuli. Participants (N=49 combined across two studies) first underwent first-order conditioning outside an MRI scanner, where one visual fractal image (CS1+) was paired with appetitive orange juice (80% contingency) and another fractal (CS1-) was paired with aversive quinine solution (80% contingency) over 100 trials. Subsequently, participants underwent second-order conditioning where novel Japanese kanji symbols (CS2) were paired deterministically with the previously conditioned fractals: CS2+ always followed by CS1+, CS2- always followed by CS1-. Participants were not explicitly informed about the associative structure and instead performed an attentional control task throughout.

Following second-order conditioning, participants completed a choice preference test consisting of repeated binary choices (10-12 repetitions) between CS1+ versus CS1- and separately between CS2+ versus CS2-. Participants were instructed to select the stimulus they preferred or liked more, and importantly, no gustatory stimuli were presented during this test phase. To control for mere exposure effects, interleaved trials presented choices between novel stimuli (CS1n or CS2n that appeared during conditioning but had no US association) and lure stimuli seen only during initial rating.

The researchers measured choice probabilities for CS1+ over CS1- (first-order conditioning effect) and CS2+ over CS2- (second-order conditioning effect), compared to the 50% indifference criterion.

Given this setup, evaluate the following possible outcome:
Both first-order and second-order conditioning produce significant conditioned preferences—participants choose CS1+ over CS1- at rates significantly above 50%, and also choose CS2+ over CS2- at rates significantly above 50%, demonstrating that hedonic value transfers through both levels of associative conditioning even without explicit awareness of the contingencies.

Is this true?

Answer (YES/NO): YES